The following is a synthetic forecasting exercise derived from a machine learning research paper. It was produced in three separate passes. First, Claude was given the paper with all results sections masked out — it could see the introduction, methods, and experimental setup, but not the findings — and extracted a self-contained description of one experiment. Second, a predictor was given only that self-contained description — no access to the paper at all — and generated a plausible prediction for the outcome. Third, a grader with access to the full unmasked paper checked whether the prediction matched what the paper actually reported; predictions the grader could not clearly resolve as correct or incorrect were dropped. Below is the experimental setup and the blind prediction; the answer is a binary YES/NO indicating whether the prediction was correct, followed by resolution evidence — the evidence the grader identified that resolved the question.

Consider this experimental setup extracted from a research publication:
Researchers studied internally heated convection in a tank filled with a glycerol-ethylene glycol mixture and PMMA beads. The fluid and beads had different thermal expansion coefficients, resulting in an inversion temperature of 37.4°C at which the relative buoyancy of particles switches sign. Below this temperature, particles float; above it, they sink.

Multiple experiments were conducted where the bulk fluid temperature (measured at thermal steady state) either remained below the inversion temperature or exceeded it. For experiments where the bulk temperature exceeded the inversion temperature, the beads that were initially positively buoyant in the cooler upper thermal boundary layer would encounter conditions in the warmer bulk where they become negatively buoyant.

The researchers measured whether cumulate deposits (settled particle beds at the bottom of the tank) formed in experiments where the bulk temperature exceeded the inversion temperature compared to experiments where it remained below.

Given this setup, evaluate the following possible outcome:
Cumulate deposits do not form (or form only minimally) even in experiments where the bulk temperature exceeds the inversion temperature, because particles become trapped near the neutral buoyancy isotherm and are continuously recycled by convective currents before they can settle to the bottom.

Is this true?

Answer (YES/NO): NO